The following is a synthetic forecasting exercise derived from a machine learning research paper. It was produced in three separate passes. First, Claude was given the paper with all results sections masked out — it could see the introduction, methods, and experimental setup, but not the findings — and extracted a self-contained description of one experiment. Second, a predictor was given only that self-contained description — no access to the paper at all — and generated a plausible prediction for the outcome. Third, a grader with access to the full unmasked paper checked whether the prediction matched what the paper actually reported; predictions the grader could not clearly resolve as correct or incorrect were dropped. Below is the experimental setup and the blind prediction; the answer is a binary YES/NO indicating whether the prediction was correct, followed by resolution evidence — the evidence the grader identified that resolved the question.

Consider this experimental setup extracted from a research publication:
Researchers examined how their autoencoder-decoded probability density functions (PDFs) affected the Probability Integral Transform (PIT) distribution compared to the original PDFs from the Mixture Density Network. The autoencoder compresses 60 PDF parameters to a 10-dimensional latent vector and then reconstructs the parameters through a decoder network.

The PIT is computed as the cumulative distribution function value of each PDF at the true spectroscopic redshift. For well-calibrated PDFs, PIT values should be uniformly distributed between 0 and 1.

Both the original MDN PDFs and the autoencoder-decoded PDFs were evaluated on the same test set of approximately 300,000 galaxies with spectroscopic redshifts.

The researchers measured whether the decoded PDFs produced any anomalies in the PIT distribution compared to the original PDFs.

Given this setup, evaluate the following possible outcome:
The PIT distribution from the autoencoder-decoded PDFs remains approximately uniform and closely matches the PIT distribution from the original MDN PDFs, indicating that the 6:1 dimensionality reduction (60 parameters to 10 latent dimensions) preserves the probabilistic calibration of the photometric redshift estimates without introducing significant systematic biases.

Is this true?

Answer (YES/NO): NO